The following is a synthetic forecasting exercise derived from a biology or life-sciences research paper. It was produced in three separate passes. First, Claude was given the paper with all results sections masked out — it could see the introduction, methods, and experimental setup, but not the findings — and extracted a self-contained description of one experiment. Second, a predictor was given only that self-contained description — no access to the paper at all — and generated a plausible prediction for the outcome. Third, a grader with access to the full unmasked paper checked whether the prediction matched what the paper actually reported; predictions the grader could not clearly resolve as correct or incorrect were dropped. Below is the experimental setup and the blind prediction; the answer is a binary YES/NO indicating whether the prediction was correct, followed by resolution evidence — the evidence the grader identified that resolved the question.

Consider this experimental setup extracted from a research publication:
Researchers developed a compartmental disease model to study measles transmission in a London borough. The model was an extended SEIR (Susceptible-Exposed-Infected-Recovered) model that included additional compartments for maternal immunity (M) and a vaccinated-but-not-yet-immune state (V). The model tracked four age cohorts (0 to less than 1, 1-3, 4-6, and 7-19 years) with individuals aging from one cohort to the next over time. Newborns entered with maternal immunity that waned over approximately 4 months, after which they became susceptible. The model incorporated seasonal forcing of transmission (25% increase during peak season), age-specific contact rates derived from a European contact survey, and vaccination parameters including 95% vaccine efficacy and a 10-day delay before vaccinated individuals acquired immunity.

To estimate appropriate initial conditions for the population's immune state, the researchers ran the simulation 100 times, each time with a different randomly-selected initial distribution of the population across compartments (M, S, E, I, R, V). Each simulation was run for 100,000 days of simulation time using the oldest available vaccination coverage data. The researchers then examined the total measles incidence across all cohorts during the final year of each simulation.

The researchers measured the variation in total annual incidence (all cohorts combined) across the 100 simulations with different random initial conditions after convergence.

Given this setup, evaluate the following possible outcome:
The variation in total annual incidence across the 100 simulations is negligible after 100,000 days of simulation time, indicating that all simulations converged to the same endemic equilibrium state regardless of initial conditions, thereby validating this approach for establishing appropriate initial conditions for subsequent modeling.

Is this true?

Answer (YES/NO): YES